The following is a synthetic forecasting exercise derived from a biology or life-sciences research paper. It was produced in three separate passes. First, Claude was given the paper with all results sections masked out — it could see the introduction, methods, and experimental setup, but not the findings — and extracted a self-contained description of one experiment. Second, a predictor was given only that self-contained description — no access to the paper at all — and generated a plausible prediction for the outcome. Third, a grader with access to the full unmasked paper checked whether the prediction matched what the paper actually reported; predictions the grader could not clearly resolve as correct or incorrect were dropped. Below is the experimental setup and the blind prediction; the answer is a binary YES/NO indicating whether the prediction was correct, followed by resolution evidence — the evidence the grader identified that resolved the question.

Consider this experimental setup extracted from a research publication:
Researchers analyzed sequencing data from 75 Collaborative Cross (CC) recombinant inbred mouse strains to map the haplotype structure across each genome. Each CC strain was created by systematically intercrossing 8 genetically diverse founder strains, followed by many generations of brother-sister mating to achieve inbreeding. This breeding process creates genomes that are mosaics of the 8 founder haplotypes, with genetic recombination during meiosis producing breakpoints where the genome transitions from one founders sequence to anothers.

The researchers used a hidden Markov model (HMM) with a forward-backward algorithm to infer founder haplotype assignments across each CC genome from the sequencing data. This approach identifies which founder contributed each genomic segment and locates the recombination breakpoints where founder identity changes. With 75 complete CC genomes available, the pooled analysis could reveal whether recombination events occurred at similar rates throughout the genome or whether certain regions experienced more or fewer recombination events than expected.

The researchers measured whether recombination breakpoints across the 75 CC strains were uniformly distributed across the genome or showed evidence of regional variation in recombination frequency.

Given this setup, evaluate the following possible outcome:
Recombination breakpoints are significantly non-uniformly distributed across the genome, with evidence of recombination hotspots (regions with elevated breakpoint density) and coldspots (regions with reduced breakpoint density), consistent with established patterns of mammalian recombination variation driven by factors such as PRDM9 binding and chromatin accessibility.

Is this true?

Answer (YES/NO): YES